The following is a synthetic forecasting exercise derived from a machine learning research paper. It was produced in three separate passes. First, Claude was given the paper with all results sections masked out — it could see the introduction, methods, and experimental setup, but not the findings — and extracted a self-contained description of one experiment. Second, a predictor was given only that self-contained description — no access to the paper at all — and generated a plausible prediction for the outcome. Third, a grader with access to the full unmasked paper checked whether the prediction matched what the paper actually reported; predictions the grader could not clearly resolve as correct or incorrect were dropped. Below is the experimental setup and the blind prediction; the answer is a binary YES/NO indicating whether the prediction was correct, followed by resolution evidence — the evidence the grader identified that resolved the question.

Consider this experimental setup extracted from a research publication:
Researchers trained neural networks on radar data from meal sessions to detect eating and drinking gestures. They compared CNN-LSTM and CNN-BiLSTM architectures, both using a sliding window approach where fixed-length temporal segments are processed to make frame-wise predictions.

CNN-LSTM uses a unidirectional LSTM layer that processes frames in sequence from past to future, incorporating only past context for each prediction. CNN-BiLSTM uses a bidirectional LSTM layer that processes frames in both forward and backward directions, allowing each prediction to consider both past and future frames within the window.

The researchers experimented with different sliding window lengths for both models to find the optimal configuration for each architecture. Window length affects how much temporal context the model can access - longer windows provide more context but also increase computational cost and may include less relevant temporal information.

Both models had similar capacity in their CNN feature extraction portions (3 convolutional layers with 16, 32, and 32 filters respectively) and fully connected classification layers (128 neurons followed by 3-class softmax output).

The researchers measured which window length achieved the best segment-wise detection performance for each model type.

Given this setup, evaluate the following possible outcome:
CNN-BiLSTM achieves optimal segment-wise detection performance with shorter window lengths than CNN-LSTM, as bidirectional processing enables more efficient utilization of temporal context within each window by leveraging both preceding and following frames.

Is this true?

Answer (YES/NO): NO